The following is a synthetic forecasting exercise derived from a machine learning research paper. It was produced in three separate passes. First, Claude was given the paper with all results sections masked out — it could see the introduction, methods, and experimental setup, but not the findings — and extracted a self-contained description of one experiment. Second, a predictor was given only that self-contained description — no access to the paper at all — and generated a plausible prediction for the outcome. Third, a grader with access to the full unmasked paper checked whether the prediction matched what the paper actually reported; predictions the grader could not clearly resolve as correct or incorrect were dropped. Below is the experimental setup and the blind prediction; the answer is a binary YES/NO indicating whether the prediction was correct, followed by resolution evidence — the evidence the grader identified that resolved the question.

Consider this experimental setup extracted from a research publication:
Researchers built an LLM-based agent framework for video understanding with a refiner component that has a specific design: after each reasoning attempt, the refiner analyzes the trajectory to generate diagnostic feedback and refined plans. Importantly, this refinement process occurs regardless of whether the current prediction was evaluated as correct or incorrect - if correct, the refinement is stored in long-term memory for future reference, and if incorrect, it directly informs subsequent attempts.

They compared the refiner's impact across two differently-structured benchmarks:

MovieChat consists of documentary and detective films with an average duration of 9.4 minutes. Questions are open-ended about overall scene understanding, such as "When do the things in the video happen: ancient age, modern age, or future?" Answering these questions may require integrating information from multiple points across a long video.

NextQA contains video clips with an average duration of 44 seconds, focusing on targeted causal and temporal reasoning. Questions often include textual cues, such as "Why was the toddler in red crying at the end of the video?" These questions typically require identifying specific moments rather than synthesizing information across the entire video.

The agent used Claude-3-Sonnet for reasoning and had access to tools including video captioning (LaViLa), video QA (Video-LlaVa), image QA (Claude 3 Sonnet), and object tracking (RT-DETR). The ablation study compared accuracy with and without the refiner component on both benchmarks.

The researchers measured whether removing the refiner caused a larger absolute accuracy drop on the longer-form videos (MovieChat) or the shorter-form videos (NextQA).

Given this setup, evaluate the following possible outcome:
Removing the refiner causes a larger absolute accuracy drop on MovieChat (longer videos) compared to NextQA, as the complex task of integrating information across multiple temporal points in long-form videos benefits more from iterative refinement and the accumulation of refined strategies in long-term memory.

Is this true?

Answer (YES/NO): YES